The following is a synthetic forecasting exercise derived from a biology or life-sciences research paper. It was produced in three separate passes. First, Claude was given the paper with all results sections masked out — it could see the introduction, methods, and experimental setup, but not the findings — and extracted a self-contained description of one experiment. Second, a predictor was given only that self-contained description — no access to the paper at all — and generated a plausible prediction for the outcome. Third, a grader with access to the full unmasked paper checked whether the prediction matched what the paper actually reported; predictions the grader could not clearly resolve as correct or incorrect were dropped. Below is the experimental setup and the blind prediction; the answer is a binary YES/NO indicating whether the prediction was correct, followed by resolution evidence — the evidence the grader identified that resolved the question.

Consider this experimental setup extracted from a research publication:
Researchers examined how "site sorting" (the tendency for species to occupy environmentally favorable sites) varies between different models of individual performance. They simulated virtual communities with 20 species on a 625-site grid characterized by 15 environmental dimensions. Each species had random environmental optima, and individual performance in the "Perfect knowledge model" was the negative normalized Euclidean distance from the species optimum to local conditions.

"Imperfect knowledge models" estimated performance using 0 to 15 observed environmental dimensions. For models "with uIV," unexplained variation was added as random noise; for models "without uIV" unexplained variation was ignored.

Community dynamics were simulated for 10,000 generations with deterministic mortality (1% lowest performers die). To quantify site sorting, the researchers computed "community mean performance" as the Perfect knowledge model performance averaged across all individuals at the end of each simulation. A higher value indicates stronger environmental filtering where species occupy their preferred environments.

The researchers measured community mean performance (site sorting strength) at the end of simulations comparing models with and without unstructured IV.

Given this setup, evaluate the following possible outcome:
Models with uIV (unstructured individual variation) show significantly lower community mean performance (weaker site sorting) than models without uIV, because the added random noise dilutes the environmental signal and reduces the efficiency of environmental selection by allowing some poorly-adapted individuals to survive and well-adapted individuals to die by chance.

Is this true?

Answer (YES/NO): NO